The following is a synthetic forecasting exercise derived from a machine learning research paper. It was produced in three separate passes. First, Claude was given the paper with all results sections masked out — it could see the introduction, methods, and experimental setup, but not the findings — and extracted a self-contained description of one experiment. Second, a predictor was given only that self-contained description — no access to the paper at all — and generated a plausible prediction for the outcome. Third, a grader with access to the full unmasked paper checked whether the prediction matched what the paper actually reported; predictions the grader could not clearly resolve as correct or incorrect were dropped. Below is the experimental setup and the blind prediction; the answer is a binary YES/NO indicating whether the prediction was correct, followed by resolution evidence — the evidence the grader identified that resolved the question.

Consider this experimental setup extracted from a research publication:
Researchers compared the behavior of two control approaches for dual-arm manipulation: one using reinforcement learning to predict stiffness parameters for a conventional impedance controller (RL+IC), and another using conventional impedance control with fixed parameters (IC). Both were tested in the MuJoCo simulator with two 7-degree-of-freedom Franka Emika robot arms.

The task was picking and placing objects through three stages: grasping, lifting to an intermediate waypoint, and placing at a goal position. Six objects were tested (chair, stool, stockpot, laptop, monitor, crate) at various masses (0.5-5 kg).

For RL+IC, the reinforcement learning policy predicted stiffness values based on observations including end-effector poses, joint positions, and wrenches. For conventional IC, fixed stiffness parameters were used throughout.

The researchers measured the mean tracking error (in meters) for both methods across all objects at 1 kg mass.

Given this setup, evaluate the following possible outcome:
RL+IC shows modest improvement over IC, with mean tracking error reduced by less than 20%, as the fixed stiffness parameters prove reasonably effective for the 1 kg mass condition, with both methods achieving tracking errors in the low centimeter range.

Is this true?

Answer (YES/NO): NO